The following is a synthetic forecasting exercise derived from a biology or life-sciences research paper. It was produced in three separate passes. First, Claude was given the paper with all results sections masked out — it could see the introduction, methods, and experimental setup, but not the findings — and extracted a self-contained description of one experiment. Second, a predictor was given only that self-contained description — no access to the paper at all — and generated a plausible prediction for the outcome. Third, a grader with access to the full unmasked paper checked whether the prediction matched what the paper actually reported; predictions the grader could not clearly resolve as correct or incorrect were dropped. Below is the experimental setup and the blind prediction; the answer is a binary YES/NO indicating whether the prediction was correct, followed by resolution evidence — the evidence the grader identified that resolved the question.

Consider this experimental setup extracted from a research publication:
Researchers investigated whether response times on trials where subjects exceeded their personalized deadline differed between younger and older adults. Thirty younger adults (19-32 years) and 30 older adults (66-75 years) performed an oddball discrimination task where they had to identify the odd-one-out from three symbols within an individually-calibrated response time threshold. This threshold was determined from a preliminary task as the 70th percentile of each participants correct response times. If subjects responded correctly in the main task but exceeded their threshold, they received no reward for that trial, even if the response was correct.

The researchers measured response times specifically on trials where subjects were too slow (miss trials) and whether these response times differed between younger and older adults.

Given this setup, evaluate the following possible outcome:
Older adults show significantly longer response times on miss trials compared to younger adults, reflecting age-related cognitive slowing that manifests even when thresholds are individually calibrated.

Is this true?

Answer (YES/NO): YES